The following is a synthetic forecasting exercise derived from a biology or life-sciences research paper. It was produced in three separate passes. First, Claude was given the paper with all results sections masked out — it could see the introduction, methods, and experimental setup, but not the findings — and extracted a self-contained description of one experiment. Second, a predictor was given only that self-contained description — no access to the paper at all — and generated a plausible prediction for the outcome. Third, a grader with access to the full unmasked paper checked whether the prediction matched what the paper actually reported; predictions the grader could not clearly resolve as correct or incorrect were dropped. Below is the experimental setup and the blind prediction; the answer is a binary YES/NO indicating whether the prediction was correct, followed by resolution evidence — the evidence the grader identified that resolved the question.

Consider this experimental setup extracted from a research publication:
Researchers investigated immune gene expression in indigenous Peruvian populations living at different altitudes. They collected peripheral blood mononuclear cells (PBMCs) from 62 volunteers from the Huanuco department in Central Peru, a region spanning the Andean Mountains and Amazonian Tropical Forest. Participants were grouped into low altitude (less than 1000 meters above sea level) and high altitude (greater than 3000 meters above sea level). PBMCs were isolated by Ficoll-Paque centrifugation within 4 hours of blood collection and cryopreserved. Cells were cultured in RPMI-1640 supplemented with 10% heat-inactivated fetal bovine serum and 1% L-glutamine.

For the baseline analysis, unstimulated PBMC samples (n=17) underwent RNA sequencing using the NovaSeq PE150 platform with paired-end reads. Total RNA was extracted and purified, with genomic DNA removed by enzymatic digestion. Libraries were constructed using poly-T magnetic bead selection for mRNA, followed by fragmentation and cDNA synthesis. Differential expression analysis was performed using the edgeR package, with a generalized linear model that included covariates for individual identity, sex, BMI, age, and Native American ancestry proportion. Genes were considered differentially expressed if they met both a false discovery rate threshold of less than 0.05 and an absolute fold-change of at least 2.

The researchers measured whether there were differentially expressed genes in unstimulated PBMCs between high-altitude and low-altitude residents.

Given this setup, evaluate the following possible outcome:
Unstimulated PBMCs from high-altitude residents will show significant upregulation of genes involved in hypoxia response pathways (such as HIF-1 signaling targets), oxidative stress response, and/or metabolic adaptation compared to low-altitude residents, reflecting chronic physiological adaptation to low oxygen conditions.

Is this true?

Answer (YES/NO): NO